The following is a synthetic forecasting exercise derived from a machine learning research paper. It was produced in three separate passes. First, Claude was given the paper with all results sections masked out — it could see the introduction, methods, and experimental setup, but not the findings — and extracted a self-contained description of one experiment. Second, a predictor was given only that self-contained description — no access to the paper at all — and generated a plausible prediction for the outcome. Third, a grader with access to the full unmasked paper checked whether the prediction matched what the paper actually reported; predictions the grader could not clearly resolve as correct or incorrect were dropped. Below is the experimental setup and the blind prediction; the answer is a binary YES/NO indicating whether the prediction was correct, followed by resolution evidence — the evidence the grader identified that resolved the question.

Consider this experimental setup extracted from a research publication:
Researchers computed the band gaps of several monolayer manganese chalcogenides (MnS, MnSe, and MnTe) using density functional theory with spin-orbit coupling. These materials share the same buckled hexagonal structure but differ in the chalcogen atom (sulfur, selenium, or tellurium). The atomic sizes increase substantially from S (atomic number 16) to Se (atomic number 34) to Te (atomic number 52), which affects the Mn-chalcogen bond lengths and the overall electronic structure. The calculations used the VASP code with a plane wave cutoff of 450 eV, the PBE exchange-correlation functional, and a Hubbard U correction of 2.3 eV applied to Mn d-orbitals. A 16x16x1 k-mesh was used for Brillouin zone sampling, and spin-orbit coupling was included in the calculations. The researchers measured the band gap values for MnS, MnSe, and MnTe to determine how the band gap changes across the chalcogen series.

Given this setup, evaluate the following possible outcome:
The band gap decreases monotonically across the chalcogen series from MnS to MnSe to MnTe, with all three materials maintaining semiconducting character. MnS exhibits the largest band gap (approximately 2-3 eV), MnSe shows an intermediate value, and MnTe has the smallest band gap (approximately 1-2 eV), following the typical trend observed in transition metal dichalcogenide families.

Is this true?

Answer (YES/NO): NO